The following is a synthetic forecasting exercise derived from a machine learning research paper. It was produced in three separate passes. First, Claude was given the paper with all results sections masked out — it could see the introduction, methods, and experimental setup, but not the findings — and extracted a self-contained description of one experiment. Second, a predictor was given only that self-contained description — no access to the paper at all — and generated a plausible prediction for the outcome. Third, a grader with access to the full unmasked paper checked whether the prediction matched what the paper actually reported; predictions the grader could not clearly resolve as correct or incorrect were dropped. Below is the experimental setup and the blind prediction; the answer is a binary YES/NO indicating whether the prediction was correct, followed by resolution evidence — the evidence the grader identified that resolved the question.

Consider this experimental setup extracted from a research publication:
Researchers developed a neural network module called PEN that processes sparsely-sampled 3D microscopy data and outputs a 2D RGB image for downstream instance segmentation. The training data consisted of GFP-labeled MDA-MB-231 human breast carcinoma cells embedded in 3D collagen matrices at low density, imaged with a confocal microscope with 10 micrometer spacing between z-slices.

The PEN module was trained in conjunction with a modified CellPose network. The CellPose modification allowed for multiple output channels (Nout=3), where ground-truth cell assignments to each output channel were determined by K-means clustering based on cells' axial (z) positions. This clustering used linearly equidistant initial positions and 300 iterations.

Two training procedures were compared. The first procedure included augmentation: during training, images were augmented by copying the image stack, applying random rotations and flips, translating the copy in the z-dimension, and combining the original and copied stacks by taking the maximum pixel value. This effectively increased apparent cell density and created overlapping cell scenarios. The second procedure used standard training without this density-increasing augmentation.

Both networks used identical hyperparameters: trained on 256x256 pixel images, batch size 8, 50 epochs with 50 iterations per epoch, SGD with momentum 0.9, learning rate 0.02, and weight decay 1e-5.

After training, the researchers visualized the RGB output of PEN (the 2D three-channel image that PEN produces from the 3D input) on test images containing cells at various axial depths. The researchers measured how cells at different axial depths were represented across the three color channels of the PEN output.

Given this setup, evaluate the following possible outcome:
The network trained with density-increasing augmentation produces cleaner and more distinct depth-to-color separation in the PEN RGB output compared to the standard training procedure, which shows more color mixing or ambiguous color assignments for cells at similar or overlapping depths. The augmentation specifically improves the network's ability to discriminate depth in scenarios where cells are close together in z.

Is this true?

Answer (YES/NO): YES